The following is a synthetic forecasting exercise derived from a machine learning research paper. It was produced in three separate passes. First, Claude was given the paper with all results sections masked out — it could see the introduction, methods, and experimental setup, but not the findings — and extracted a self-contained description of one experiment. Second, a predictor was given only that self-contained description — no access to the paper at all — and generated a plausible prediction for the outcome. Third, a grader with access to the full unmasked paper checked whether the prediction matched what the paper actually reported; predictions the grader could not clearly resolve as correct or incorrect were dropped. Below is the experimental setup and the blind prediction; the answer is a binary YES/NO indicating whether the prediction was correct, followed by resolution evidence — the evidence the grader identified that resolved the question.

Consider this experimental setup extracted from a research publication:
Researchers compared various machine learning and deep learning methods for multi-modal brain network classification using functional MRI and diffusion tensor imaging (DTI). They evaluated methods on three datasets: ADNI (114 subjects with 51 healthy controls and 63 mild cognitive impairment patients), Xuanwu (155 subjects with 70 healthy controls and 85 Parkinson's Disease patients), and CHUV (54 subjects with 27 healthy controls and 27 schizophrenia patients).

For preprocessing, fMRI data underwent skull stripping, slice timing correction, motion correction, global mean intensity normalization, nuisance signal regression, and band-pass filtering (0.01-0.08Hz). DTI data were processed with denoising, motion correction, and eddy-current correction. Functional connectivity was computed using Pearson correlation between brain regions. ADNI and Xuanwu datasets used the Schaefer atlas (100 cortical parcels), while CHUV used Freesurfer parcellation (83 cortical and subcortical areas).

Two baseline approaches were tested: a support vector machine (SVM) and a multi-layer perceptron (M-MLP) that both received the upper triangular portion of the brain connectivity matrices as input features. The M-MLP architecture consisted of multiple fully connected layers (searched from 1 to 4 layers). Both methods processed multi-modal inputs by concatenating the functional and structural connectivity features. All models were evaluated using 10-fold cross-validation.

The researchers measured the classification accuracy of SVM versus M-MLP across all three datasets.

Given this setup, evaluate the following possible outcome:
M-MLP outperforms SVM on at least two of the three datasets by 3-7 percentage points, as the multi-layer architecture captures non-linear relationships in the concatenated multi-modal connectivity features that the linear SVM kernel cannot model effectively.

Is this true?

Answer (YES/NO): NO